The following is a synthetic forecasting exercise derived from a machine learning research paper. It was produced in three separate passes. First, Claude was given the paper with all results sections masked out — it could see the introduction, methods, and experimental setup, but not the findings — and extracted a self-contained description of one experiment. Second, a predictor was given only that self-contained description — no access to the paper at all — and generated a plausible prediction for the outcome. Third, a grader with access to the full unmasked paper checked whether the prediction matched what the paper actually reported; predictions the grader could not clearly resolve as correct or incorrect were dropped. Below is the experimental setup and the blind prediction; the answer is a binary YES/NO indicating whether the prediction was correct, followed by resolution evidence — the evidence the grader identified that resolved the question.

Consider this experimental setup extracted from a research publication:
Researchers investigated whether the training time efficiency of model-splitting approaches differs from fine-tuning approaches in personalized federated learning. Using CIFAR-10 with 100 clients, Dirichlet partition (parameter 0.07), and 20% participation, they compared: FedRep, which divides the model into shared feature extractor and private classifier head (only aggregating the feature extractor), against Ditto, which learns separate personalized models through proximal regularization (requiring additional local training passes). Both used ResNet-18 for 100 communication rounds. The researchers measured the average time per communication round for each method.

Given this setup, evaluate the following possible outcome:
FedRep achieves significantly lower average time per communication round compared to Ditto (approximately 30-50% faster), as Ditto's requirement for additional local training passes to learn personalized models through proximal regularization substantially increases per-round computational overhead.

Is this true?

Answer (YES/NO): YES